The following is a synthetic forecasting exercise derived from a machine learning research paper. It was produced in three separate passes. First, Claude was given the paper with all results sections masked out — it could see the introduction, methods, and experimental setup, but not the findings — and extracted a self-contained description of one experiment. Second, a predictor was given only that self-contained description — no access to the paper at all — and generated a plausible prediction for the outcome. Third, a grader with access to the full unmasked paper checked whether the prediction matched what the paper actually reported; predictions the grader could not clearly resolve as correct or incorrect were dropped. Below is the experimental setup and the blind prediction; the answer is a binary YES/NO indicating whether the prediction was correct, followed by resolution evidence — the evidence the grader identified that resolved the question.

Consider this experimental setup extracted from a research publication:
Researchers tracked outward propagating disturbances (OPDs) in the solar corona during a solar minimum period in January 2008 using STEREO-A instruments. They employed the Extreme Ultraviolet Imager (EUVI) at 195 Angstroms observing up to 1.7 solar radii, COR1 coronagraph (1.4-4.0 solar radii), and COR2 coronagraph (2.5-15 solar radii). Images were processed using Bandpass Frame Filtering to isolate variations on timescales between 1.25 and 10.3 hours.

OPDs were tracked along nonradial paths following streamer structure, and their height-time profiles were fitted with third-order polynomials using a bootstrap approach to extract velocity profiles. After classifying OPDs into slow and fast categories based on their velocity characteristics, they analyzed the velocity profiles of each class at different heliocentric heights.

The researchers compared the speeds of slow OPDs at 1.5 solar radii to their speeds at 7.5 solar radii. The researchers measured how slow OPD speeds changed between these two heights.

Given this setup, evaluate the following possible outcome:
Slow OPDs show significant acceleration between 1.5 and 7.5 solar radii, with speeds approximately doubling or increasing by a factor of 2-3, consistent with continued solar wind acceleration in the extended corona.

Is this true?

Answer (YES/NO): NO